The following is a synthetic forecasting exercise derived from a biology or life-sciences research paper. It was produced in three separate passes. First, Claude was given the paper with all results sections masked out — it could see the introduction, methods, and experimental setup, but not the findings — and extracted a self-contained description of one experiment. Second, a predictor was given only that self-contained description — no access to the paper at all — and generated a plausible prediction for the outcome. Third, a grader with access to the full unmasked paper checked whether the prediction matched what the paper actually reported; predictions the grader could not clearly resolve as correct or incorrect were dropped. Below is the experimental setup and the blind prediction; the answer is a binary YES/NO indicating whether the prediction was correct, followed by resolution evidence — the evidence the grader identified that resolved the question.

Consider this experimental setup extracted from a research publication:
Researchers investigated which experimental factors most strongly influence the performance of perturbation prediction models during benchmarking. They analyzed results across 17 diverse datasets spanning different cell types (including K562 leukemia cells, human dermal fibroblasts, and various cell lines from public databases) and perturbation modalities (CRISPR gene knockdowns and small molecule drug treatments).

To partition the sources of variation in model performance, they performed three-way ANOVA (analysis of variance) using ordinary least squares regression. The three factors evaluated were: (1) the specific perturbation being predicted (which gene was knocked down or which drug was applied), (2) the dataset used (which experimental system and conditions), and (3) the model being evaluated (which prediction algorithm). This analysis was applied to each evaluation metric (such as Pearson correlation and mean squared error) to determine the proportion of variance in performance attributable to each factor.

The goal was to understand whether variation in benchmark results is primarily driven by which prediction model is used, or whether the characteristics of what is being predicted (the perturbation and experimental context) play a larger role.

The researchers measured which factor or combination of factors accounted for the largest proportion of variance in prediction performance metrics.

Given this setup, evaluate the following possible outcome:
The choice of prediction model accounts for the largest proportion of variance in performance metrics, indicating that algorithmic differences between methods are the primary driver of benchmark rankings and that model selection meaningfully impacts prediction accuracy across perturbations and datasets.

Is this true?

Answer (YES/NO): NO